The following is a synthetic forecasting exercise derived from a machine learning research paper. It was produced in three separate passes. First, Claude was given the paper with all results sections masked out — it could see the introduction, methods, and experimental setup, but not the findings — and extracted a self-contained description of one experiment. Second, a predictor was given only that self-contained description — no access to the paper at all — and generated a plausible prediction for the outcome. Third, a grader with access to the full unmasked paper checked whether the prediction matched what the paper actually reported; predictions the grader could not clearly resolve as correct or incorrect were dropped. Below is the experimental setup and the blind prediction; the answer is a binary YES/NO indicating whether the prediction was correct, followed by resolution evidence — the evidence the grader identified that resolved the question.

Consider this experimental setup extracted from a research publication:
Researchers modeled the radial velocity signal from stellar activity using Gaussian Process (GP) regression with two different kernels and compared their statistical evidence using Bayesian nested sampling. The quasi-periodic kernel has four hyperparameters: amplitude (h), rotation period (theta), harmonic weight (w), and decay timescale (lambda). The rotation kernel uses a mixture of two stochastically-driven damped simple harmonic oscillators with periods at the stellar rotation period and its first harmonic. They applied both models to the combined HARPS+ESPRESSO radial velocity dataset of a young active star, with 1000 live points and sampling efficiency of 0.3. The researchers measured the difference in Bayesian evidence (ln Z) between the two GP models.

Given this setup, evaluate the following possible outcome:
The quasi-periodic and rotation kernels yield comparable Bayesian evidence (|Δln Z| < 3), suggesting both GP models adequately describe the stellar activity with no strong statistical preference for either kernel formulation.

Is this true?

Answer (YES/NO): NO